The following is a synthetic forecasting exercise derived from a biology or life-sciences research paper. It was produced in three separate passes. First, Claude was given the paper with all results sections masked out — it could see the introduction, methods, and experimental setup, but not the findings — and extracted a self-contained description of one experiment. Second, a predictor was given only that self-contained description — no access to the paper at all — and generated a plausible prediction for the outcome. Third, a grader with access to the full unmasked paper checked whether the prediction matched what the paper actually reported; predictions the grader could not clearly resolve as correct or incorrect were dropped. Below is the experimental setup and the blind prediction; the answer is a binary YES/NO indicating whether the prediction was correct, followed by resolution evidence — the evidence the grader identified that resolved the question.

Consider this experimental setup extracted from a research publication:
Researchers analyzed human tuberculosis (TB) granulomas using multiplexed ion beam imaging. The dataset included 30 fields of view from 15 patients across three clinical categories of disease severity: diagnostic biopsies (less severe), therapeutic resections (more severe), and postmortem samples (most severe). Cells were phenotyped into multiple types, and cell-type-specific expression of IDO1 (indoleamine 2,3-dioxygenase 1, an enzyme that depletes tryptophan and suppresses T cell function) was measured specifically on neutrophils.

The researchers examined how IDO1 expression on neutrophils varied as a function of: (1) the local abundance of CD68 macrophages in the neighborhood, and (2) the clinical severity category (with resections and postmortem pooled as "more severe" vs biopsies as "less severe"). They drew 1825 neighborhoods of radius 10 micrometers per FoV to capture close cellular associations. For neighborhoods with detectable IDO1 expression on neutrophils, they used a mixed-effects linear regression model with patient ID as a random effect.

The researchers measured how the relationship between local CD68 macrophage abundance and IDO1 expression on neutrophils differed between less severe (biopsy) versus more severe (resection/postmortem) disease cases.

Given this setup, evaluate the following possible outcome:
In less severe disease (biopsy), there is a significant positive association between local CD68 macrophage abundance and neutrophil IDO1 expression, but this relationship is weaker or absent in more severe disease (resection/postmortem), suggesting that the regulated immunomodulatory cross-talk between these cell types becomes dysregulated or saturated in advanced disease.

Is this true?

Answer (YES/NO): NO